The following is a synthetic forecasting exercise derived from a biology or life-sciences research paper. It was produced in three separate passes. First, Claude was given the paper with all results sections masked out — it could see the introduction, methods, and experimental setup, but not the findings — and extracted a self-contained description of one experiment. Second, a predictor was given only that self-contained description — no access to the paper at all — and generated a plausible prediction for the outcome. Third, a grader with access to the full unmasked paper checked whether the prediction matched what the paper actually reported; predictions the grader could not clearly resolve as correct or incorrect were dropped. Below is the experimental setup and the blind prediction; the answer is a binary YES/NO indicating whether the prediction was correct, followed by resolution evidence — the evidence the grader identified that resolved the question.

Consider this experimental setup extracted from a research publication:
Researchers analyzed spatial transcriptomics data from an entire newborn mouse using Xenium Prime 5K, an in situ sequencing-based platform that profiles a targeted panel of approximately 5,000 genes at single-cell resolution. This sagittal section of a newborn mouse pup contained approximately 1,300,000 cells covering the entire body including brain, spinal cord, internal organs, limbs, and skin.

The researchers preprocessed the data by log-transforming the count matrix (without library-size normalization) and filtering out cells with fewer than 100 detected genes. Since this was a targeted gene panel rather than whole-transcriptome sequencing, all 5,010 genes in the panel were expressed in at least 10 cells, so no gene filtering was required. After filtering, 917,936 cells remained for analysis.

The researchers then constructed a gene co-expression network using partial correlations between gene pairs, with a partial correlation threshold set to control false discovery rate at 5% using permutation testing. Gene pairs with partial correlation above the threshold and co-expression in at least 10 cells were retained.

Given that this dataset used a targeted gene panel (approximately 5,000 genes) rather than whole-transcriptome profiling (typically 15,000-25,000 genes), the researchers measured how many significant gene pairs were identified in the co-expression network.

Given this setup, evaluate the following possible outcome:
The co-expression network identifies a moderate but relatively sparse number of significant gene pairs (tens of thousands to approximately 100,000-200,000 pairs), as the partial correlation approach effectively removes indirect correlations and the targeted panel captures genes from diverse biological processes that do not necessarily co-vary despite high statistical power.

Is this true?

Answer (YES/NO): YES